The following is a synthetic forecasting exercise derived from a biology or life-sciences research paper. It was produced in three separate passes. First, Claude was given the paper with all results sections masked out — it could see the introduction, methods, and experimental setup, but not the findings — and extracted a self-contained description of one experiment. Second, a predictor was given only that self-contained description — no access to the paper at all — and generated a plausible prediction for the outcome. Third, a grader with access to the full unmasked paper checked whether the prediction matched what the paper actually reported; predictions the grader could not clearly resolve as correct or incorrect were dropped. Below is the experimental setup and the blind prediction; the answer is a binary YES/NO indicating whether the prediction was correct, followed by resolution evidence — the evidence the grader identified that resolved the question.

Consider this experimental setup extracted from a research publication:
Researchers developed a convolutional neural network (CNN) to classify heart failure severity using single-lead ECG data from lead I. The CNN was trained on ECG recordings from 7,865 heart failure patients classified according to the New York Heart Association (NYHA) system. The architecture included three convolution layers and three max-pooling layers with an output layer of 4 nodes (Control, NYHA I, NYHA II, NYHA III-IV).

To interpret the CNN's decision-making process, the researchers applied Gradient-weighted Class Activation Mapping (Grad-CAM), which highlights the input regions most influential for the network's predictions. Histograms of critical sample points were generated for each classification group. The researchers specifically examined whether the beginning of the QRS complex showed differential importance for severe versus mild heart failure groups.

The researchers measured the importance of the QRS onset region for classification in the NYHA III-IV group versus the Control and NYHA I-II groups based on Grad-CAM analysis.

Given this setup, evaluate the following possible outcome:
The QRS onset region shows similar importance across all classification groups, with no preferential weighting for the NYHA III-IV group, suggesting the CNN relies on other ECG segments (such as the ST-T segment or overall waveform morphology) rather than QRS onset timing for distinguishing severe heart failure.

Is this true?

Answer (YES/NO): NO